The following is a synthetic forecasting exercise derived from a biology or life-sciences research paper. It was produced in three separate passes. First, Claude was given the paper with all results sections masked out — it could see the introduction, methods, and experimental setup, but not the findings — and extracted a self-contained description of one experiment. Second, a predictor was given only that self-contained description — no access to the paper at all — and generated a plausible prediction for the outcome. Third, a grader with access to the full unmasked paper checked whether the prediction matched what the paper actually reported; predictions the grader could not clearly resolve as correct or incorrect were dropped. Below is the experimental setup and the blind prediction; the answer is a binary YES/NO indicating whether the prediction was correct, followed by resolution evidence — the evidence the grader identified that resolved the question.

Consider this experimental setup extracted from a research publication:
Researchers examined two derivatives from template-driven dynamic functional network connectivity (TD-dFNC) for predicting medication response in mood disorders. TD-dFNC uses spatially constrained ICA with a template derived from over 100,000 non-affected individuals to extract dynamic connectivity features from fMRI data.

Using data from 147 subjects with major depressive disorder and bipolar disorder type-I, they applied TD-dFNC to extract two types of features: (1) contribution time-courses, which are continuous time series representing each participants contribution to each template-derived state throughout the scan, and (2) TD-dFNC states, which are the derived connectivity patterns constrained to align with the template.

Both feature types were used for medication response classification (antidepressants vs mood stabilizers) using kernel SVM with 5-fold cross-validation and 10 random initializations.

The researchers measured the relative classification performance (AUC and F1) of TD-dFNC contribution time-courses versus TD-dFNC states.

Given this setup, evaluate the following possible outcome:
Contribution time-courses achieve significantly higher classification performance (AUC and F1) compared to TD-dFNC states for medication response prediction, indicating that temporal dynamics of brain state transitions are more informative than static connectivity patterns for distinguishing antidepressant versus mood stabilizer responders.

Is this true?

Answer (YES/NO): NO